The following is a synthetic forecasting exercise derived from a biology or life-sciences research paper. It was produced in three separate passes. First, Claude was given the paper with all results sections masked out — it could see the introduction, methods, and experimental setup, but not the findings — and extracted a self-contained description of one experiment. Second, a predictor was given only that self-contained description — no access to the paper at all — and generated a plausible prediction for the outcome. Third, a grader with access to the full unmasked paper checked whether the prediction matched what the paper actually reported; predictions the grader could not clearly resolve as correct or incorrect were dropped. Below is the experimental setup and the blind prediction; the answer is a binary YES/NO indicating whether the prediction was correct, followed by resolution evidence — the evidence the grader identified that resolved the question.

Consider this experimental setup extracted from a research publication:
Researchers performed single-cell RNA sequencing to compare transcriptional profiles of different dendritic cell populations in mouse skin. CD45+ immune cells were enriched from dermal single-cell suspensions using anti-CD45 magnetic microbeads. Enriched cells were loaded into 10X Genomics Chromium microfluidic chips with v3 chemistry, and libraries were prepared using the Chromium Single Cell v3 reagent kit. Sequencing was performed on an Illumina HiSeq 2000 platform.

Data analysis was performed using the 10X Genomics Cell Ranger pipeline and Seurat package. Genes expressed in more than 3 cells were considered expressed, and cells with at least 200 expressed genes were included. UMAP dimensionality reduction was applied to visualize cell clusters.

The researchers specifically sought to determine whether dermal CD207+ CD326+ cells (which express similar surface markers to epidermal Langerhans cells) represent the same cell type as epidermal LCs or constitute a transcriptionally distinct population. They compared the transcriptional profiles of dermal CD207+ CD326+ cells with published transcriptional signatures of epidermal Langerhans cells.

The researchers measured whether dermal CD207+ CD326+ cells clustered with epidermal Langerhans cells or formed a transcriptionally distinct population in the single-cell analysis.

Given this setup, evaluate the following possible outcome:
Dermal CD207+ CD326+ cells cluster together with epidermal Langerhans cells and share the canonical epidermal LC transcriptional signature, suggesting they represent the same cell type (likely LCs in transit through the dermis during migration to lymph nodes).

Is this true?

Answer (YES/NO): NO